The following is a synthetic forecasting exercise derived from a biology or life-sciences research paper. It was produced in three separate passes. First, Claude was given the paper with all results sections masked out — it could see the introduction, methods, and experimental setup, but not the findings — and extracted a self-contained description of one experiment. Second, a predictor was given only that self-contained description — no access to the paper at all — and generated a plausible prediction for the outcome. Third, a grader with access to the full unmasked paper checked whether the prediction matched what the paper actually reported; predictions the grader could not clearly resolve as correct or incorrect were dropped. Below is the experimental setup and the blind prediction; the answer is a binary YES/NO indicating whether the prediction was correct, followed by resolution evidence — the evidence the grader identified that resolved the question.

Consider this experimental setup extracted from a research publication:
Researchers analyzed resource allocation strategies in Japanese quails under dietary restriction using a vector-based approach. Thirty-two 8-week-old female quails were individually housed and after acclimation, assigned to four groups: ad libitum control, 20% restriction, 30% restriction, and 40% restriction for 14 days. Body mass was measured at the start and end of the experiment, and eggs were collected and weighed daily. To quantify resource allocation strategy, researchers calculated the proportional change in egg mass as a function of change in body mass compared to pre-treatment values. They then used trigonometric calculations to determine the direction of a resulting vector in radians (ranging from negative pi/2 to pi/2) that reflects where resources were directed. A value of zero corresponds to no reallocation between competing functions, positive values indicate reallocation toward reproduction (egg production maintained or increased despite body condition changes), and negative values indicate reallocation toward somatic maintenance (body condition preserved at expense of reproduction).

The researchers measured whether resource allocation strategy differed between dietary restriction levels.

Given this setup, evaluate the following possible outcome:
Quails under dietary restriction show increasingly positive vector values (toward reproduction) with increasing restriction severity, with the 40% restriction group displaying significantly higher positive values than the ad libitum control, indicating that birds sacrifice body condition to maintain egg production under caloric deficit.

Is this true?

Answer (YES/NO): NO